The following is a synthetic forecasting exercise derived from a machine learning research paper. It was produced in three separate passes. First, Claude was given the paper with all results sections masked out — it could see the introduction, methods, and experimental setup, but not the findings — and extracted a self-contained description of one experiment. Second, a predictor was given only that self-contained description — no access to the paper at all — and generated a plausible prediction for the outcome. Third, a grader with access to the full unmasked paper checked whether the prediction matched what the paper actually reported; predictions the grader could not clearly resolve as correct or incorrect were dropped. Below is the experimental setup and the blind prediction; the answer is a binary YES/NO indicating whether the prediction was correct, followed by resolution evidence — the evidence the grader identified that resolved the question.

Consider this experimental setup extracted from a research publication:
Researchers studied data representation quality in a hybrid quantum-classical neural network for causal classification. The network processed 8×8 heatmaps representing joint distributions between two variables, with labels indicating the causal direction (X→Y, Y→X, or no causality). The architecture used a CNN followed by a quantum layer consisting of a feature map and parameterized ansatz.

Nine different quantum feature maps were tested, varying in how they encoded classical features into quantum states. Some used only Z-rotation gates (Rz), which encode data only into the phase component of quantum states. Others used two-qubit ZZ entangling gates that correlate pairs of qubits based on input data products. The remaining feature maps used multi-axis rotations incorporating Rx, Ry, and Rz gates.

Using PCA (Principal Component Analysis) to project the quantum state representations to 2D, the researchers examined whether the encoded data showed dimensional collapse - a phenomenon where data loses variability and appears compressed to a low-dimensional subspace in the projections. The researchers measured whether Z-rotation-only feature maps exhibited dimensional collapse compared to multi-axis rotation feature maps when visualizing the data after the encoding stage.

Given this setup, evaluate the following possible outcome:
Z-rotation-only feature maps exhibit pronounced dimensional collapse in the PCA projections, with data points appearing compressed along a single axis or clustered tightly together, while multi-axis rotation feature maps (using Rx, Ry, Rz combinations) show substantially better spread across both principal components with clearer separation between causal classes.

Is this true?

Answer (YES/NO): NO